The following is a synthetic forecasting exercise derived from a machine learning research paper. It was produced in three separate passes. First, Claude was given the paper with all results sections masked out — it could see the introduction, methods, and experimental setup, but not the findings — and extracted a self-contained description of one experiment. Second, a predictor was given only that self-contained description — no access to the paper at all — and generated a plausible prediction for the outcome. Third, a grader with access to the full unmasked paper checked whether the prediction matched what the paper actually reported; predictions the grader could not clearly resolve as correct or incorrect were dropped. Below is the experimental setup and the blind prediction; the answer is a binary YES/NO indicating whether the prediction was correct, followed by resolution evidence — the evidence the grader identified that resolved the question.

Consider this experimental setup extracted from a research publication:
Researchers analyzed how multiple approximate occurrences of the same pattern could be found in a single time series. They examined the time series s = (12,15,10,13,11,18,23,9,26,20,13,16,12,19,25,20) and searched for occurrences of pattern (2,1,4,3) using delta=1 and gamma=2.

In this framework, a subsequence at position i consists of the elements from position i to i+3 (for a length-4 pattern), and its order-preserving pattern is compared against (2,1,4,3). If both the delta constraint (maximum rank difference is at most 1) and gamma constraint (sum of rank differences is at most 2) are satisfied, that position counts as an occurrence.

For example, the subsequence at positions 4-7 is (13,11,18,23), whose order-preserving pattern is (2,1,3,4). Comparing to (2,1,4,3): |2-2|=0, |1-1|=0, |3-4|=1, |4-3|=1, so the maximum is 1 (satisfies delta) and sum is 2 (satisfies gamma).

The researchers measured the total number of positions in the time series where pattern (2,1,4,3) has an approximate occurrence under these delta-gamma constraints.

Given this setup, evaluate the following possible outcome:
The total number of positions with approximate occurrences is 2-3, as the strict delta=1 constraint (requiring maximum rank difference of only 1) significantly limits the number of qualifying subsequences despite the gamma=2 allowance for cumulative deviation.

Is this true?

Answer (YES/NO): NO